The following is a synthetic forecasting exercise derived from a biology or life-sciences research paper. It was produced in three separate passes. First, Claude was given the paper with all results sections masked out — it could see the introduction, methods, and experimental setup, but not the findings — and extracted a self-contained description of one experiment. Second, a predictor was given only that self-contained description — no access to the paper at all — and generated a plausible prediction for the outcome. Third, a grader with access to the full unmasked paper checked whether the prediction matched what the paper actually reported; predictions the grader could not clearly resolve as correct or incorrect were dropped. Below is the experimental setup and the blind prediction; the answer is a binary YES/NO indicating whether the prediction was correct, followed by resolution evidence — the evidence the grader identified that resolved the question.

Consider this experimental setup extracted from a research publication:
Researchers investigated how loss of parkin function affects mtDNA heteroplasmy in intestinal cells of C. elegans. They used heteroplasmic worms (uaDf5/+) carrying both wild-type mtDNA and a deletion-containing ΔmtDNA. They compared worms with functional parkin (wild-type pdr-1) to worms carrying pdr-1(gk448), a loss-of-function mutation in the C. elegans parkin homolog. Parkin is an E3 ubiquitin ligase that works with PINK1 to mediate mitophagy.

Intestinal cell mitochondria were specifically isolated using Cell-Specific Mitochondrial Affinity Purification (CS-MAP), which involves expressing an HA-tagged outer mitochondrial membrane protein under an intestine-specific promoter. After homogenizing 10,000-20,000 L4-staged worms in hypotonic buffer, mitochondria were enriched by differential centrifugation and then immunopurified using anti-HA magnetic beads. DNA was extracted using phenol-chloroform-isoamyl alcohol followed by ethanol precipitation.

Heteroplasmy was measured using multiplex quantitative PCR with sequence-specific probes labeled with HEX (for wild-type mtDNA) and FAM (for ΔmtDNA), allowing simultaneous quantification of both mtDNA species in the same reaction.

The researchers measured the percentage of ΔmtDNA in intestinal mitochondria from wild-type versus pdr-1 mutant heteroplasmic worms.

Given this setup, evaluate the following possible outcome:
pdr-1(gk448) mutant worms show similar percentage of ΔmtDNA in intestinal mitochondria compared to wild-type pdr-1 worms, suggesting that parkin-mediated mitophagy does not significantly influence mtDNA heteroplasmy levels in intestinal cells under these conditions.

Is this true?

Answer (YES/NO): NO